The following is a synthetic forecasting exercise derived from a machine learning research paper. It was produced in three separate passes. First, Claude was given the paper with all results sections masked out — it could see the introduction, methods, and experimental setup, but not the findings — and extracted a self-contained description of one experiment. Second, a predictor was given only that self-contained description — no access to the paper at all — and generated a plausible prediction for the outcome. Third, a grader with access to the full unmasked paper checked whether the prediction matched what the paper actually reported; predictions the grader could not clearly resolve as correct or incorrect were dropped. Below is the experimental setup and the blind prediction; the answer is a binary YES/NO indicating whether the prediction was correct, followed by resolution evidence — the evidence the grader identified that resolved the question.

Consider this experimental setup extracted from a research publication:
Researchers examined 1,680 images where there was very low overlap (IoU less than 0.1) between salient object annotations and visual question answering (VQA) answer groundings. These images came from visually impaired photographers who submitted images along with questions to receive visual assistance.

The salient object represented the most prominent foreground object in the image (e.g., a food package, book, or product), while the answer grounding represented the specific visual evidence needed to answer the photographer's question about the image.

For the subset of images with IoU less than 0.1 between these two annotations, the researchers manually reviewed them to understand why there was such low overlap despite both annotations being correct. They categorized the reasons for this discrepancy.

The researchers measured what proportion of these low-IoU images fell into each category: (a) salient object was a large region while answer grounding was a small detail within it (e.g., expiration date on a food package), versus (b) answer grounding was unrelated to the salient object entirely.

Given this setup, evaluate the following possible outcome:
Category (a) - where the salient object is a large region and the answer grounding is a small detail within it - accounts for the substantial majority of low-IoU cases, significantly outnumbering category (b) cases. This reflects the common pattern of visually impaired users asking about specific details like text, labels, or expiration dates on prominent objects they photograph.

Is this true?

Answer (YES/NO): YES